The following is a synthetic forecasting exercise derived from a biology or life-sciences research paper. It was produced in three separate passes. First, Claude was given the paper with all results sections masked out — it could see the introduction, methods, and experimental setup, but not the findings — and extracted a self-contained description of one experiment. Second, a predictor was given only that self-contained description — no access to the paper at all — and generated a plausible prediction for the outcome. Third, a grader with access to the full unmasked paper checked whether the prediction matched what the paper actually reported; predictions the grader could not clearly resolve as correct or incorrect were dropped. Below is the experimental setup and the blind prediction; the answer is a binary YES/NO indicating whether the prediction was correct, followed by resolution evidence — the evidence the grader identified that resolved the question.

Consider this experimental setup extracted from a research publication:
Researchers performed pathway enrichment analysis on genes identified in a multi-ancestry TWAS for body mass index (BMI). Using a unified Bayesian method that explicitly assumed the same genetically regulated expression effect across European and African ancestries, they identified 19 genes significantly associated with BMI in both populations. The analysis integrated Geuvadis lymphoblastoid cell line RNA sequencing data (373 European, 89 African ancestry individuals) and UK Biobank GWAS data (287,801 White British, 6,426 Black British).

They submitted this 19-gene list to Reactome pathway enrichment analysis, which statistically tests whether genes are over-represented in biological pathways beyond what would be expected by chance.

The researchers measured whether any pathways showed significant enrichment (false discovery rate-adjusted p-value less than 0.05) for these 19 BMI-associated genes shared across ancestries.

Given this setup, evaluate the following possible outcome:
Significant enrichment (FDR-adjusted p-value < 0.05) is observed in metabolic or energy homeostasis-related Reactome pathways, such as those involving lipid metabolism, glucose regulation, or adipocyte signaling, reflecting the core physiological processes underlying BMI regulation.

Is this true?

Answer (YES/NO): NO